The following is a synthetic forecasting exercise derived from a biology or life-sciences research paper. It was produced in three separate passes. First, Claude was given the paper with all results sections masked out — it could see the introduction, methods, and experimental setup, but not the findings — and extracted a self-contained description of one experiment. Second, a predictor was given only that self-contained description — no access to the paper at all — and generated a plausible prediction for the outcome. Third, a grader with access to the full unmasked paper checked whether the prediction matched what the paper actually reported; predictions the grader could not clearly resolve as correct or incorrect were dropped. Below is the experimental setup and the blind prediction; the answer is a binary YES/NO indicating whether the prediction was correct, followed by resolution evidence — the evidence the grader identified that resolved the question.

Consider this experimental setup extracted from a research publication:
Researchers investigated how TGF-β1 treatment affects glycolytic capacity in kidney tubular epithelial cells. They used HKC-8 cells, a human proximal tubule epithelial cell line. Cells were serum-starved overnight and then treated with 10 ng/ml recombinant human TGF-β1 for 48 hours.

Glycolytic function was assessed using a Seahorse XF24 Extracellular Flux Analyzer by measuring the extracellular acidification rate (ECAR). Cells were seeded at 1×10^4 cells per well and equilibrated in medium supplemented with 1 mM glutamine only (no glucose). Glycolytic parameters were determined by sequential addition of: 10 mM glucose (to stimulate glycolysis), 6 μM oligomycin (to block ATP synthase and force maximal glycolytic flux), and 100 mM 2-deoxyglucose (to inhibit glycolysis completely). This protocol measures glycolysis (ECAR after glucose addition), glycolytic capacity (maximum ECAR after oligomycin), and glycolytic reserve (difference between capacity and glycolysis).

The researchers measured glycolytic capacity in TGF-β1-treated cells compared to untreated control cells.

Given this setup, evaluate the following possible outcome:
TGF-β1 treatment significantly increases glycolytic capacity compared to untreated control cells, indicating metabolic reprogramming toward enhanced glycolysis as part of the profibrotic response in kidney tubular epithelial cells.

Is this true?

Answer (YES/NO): NO